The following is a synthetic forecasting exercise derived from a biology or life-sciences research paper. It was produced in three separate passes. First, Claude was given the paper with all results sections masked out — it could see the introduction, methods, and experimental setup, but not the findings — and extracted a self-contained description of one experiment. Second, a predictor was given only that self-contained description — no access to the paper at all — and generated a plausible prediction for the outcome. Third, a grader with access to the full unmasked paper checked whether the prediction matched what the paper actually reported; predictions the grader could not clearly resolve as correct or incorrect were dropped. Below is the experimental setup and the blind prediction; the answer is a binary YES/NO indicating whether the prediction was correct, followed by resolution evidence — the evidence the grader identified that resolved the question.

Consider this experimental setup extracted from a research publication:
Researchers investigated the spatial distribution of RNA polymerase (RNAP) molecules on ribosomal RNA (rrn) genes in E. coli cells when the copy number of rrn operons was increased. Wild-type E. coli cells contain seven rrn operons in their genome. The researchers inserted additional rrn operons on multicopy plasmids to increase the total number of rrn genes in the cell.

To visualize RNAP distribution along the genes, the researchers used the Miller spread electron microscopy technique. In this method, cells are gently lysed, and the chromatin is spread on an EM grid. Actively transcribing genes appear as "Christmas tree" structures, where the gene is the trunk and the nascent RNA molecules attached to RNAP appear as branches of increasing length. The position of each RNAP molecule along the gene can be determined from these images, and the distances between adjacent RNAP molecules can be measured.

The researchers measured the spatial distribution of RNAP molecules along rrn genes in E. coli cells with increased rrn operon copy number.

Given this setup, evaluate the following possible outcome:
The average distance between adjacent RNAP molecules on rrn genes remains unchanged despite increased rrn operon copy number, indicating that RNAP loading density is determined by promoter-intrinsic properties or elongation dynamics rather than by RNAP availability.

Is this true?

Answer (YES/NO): NO